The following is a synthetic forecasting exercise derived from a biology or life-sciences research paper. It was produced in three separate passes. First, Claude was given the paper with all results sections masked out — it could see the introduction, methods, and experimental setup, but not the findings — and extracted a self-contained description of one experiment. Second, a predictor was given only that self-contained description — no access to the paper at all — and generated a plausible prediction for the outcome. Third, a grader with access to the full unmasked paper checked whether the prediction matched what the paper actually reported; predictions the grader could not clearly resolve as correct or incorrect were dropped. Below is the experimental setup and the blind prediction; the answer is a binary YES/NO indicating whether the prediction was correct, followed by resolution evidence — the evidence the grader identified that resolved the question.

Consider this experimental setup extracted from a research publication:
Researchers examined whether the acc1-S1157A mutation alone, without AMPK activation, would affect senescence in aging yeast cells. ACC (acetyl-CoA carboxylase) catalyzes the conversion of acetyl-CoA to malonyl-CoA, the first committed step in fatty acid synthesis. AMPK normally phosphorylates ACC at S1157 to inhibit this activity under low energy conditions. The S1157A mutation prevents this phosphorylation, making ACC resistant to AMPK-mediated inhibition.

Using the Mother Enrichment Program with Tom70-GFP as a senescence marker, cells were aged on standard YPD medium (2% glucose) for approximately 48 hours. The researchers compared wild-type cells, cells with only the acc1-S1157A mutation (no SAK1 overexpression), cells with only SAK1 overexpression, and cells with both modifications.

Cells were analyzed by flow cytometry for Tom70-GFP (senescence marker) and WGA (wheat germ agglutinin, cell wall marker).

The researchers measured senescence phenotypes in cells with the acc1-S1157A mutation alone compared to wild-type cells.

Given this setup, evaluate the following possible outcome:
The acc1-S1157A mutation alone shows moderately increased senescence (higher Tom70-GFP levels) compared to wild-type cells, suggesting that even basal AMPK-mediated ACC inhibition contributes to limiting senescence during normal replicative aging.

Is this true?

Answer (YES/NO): NO